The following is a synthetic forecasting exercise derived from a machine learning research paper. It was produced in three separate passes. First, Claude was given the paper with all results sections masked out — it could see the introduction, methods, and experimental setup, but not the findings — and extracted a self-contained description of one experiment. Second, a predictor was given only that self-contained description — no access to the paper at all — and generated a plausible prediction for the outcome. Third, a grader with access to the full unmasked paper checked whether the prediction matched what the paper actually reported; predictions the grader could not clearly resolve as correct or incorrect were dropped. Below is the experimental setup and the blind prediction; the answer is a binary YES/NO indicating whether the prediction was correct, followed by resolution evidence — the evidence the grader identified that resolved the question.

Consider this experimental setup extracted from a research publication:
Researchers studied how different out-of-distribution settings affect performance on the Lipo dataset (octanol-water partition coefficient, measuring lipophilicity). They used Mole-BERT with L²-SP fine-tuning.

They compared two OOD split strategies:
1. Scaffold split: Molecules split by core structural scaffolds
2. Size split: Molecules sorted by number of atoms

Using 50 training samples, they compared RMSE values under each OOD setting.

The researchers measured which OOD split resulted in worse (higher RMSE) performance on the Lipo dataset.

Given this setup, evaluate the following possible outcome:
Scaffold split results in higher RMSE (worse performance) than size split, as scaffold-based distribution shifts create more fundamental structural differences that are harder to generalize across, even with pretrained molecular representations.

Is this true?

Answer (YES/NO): NO